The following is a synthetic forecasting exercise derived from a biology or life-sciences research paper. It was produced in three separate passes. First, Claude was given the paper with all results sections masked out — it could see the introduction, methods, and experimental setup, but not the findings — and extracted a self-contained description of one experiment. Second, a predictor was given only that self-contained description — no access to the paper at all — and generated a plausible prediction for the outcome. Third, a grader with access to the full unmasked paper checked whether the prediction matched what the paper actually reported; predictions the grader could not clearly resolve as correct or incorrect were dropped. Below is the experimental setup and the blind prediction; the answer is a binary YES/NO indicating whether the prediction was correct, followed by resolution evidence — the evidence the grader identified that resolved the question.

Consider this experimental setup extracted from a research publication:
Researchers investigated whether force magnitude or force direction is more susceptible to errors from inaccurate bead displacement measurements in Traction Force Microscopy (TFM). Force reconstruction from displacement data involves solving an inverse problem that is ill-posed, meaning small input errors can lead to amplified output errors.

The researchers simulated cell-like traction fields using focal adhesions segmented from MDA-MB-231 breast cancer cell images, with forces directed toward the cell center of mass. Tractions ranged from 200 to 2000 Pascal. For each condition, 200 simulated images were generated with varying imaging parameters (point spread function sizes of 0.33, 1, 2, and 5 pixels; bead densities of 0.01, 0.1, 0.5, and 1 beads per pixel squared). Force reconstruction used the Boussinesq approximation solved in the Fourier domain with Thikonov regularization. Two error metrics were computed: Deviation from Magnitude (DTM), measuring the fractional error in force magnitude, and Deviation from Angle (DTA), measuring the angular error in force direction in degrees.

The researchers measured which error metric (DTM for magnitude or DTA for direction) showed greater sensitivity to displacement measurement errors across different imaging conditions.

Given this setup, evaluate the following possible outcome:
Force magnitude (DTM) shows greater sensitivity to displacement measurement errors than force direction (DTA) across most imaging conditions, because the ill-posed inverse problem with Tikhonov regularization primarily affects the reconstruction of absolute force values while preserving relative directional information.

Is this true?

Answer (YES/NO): NO